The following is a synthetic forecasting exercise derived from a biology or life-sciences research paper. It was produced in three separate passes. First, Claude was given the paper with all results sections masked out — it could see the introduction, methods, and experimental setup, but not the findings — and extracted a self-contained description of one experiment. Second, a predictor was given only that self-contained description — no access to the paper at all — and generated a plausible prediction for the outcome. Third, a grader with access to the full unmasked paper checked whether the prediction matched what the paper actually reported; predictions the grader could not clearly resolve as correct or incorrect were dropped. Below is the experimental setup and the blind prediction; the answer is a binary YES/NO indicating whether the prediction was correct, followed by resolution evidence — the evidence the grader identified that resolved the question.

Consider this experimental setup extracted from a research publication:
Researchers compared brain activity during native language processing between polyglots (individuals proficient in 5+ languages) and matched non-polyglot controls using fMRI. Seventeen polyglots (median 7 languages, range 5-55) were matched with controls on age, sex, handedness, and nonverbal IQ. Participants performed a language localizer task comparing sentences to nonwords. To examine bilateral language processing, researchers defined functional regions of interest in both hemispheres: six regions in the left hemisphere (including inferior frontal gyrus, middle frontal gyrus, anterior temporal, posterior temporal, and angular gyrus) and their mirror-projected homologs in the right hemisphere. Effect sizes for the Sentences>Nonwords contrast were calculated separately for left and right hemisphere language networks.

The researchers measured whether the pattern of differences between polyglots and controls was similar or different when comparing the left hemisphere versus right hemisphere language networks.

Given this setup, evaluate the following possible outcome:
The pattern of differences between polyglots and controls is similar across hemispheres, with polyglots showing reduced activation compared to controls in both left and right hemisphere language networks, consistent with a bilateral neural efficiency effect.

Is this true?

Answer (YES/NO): NO